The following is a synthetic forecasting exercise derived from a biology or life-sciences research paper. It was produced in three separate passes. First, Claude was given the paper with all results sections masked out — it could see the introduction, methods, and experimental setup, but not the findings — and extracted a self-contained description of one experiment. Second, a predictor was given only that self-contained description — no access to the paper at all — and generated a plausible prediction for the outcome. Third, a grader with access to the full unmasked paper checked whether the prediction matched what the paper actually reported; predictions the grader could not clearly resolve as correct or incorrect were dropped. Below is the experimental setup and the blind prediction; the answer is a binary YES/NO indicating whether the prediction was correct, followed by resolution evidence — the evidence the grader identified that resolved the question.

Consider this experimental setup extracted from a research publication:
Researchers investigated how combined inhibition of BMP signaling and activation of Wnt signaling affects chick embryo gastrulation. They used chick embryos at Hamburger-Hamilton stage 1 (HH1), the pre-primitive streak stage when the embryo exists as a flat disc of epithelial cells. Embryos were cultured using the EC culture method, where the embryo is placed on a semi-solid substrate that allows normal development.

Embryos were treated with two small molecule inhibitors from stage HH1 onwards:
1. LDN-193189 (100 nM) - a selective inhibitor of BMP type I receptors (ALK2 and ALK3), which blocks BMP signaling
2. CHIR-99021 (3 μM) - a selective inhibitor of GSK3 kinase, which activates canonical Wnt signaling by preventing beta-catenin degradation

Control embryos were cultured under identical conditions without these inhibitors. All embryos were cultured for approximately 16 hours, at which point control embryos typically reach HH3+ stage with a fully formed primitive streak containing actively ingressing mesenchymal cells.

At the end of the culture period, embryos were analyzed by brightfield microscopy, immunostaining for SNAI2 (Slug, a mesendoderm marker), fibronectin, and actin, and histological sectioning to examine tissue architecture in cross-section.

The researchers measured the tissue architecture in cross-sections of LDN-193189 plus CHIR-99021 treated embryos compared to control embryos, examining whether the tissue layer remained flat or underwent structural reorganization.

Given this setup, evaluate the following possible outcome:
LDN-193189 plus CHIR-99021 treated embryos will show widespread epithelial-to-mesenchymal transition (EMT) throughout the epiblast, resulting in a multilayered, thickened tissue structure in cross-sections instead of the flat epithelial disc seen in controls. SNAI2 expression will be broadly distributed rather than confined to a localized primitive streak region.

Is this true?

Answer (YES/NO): NO